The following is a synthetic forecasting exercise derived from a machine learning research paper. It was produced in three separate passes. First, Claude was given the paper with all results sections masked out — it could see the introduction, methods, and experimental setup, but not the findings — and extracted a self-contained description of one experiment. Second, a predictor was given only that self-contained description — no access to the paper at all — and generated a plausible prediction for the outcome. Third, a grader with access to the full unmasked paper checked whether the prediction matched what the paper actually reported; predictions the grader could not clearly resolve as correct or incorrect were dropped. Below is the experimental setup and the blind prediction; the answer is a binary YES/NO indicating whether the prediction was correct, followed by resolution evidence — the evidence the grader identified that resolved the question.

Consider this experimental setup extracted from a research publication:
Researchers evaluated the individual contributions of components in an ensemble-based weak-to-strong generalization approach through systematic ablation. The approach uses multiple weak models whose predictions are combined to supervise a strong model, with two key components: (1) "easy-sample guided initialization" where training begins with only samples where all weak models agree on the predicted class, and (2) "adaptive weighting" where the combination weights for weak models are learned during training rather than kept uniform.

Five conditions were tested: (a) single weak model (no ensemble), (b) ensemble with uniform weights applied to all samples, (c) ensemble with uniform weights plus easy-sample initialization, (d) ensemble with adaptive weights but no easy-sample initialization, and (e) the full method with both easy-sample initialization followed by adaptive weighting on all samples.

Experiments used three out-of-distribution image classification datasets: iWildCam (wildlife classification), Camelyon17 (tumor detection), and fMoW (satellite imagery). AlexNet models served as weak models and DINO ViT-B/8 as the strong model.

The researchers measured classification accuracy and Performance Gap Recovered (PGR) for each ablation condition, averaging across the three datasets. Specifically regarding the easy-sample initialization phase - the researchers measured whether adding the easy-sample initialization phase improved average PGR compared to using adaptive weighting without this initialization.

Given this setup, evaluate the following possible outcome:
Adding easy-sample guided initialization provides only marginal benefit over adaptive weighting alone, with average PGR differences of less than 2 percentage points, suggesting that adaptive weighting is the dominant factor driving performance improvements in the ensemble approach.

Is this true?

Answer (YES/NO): YES